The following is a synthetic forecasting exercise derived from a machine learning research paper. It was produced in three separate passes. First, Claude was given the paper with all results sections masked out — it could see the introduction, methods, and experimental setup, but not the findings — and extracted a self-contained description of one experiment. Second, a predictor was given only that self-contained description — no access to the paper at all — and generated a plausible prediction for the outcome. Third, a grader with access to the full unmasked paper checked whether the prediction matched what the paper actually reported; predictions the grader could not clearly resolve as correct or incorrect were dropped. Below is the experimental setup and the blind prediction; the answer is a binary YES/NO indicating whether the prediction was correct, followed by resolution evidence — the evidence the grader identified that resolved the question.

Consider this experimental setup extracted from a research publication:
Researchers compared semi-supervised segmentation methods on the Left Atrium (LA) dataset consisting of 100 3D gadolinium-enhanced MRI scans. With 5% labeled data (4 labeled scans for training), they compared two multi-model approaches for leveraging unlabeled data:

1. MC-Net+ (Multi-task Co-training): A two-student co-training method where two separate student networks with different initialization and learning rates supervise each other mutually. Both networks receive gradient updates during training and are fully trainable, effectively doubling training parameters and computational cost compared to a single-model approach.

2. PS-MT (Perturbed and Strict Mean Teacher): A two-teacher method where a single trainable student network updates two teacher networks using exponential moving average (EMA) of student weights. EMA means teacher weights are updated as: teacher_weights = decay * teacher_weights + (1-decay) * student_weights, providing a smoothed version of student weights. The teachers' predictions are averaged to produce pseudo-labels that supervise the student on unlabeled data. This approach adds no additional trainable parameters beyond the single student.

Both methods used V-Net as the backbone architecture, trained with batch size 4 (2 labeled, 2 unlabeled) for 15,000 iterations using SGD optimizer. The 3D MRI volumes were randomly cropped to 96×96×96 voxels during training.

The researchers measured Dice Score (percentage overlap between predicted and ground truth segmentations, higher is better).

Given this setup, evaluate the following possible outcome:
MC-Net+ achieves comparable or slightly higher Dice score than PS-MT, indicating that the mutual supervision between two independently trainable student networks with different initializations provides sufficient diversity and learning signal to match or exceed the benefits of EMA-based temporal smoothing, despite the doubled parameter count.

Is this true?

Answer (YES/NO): NO